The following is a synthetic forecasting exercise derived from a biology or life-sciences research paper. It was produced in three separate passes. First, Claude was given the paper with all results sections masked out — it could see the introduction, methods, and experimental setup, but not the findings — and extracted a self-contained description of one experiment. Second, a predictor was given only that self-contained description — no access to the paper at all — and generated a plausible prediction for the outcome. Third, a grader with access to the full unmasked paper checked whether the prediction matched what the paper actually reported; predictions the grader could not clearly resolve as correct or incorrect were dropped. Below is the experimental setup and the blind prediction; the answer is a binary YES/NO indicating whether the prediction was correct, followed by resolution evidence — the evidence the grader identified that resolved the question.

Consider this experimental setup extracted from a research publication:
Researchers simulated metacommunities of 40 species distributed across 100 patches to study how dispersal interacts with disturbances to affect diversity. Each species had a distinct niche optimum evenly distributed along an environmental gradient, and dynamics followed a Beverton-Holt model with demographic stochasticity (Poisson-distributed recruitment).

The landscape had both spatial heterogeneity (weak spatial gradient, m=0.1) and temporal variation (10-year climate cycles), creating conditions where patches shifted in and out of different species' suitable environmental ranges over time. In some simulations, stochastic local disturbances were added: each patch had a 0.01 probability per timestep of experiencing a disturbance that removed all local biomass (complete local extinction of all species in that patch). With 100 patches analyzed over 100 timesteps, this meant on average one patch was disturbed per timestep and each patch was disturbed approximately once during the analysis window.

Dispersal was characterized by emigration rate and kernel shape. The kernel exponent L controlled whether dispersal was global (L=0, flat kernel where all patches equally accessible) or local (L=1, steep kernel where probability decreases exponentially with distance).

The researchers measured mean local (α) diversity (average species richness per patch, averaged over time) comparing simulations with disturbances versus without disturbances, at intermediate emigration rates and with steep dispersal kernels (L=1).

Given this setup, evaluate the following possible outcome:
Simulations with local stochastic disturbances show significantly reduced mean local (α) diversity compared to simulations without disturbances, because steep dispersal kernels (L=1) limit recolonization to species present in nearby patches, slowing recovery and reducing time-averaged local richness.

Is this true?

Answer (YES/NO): NO